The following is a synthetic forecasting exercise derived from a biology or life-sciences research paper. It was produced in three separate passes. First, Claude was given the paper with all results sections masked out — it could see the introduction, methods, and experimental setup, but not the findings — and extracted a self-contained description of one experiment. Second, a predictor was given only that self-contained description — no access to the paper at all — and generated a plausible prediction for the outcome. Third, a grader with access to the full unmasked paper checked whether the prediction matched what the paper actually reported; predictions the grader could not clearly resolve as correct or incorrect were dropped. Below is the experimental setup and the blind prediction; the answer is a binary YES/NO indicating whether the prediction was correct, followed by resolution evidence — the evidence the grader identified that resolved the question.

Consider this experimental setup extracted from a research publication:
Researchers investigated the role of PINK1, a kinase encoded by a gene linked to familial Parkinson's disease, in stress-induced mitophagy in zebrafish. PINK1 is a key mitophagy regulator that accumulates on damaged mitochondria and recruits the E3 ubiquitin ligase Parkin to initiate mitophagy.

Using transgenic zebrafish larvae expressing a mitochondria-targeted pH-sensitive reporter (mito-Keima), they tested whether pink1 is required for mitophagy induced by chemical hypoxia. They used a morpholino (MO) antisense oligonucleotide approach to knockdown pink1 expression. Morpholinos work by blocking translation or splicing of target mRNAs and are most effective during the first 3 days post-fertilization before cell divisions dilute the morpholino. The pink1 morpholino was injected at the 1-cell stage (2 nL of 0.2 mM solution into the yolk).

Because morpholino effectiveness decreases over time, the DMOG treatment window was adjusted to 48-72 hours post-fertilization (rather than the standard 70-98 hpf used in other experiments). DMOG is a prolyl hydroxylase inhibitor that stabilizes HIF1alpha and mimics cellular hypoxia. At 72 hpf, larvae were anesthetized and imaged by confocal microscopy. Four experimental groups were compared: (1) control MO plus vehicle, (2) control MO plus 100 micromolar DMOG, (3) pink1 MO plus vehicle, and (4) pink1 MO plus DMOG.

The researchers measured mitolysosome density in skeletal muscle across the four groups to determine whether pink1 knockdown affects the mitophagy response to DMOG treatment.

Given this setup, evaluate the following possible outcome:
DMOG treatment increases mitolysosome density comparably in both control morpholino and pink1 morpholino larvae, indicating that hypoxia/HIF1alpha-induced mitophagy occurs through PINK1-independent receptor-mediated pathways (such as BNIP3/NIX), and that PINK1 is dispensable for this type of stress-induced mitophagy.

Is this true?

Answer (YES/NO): YES